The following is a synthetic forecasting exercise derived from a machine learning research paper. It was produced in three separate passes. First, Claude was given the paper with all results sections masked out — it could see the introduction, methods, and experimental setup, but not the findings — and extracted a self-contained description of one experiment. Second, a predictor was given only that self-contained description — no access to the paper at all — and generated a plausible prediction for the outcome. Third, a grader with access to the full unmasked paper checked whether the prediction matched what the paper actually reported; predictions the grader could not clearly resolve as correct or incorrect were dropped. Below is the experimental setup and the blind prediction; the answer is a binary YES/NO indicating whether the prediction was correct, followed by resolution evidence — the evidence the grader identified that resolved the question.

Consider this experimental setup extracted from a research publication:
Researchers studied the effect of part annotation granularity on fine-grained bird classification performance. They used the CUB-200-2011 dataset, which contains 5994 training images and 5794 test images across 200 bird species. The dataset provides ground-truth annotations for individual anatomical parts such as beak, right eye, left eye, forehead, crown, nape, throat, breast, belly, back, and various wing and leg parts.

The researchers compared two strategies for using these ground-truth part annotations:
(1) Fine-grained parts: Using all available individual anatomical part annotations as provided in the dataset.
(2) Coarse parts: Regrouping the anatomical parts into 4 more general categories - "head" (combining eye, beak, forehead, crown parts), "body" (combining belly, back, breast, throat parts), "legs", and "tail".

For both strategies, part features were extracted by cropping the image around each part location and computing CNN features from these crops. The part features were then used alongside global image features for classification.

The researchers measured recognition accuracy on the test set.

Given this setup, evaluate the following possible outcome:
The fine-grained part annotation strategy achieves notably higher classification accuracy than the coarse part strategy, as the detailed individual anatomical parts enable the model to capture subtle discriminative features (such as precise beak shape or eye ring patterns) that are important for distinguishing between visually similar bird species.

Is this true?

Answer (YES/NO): NO